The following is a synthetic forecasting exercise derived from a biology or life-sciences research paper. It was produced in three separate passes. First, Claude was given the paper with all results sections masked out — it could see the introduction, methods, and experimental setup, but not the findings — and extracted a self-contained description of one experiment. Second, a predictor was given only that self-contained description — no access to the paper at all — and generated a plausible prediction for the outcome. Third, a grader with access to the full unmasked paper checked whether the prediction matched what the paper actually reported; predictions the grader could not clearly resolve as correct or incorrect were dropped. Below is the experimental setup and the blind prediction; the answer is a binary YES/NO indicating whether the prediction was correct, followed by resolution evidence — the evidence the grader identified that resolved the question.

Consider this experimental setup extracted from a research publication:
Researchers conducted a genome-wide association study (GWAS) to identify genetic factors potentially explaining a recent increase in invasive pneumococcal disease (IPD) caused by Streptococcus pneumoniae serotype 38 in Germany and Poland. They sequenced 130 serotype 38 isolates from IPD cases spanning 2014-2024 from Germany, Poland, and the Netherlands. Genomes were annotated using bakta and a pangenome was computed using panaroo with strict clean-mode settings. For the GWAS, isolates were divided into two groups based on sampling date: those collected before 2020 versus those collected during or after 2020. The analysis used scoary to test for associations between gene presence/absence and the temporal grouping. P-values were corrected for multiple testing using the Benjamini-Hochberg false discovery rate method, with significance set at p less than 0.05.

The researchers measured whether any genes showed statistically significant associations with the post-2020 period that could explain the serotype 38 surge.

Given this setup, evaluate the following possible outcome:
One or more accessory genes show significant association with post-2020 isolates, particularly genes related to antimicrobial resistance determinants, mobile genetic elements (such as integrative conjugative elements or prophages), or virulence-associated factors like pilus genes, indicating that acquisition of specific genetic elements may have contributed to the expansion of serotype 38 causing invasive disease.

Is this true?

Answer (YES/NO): NO